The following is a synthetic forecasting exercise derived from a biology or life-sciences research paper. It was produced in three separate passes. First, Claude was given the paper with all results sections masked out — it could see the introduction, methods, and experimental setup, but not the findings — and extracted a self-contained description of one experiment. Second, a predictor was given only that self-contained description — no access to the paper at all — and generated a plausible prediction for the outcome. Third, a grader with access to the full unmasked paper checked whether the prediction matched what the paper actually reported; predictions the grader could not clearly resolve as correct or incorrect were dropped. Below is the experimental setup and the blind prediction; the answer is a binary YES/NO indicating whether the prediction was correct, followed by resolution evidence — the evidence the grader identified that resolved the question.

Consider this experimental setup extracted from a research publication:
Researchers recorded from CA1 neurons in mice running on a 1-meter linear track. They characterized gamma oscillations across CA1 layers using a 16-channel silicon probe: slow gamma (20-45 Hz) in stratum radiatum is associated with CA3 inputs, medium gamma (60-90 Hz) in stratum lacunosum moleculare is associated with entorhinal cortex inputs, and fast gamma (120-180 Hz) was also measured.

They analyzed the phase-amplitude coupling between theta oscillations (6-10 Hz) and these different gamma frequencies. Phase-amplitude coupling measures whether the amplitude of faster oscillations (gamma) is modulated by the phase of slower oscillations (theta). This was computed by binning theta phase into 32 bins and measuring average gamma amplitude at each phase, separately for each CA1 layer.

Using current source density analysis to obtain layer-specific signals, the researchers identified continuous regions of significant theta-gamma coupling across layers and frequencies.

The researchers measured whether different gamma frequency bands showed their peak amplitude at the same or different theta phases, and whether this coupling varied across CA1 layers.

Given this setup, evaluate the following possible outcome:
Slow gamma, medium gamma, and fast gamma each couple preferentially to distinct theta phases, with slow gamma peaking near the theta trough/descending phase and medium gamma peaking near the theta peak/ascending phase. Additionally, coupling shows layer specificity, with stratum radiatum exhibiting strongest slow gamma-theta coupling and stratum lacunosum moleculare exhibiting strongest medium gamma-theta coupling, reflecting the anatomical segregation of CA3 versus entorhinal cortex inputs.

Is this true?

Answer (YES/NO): NO